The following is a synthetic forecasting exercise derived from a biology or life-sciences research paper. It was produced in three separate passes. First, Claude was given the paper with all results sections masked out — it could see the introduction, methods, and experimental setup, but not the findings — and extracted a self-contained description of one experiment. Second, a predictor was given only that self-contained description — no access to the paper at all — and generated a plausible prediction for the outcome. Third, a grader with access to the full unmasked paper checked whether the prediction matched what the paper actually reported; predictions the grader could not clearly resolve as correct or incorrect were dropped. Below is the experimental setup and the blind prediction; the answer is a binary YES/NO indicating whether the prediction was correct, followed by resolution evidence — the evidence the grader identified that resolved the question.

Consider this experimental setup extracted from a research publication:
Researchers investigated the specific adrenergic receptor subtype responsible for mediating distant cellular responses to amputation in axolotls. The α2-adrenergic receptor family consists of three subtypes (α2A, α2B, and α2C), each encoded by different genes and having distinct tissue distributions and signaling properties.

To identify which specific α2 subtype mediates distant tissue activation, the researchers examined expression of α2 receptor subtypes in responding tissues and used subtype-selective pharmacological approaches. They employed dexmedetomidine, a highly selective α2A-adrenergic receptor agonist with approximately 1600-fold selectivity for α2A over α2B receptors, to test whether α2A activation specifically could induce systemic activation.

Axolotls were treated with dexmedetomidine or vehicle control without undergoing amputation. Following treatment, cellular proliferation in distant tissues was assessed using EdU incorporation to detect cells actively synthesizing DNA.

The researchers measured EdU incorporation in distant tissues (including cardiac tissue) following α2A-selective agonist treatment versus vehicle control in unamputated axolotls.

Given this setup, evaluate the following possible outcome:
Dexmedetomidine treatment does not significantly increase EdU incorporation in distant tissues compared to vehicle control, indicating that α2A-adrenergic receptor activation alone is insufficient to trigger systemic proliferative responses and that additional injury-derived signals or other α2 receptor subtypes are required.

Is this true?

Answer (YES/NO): YES